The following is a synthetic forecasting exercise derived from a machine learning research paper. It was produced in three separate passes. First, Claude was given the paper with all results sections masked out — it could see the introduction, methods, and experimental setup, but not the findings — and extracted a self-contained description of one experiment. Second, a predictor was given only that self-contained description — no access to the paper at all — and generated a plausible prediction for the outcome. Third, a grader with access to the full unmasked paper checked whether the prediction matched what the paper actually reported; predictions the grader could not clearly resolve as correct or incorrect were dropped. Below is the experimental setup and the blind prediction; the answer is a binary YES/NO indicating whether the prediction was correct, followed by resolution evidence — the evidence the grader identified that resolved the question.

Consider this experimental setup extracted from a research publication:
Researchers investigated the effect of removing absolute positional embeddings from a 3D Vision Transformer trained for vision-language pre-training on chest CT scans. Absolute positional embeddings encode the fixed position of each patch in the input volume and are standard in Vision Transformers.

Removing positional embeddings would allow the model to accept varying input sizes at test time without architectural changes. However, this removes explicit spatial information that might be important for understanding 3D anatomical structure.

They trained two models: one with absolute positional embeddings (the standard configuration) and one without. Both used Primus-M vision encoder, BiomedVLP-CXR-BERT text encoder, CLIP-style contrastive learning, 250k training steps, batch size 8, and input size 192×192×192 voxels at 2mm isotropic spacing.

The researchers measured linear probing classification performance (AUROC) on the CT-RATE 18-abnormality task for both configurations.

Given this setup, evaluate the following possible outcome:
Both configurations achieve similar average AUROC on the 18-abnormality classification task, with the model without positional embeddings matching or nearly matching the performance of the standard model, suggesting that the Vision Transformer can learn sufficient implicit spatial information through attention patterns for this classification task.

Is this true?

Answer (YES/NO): YES